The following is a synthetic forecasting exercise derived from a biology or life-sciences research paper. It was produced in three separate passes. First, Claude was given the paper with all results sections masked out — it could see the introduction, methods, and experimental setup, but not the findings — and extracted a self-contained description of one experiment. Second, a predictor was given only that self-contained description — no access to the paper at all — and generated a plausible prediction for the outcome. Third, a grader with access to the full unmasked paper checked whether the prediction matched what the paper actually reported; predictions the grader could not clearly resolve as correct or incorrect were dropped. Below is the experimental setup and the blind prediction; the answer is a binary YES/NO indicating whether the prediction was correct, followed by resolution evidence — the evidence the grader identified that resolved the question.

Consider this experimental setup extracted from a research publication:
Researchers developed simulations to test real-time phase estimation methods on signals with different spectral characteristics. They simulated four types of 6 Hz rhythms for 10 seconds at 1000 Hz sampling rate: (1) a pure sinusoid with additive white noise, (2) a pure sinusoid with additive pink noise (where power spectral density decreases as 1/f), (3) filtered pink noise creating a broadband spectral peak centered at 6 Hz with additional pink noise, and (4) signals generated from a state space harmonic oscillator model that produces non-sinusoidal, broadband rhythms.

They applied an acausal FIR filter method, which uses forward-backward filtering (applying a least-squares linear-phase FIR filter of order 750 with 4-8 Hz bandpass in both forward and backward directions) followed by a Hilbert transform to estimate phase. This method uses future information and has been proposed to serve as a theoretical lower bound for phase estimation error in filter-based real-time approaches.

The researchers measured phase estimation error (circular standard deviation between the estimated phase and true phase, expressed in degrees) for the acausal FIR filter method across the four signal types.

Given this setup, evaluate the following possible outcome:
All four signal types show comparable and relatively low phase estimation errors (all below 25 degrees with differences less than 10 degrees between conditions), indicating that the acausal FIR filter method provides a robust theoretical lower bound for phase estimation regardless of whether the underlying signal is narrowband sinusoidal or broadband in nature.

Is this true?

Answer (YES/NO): NO